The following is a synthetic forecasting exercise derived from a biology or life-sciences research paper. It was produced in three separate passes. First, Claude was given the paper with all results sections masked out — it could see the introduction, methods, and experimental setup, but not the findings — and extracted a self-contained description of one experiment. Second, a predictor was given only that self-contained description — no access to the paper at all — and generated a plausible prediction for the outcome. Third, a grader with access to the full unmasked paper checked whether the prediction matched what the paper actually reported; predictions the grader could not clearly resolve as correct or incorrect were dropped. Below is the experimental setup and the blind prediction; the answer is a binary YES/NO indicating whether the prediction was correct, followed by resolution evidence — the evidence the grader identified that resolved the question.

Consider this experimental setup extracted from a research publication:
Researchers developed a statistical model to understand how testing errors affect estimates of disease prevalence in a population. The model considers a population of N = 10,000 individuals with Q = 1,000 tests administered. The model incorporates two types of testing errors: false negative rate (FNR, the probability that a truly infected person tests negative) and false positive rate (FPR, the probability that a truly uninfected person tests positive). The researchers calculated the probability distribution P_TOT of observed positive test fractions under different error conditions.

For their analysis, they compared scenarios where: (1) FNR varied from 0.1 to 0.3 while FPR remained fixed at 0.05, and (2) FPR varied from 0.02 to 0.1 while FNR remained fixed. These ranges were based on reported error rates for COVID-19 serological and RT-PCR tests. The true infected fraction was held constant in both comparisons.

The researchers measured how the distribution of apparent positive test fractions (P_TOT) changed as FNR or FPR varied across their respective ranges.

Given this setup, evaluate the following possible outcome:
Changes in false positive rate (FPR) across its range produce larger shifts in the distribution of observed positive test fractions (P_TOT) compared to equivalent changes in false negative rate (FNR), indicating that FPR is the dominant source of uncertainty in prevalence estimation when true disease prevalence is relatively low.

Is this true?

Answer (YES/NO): YES